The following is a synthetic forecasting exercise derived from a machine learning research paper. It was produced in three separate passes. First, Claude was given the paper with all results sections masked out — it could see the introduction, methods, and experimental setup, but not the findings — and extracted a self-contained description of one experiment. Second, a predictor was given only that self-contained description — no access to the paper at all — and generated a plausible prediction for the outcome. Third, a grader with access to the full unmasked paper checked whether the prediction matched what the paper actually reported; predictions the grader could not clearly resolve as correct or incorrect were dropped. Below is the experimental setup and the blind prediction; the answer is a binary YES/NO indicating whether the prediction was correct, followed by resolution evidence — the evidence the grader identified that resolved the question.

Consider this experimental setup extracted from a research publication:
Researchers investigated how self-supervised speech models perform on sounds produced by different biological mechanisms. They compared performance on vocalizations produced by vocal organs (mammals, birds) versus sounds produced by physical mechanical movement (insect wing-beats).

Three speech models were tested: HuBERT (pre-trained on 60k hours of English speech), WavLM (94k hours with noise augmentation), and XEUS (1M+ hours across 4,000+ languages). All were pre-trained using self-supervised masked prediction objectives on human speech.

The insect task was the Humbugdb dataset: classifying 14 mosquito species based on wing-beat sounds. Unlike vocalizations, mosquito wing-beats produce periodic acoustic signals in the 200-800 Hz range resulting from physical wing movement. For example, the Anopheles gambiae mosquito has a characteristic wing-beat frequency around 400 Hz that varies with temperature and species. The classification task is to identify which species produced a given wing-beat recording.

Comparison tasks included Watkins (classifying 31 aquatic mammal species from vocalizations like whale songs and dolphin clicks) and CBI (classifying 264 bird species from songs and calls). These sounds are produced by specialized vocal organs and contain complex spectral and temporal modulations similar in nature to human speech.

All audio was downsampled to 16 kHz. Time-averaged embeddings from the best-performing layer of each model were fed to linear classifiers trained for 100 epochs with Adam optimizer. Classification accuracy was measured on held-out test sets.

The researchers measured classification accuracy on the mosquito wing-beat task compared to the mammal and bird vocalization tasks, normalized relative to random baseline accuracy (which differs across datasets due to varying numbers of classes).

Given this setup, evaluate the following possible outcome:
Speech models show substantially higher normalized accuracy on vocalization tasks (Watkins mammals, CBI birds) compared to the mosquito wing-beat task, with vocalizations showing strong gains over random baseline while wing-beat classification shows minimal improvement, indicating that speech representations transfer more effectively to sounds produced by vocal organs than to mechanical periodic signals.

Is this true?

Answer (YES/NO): NO